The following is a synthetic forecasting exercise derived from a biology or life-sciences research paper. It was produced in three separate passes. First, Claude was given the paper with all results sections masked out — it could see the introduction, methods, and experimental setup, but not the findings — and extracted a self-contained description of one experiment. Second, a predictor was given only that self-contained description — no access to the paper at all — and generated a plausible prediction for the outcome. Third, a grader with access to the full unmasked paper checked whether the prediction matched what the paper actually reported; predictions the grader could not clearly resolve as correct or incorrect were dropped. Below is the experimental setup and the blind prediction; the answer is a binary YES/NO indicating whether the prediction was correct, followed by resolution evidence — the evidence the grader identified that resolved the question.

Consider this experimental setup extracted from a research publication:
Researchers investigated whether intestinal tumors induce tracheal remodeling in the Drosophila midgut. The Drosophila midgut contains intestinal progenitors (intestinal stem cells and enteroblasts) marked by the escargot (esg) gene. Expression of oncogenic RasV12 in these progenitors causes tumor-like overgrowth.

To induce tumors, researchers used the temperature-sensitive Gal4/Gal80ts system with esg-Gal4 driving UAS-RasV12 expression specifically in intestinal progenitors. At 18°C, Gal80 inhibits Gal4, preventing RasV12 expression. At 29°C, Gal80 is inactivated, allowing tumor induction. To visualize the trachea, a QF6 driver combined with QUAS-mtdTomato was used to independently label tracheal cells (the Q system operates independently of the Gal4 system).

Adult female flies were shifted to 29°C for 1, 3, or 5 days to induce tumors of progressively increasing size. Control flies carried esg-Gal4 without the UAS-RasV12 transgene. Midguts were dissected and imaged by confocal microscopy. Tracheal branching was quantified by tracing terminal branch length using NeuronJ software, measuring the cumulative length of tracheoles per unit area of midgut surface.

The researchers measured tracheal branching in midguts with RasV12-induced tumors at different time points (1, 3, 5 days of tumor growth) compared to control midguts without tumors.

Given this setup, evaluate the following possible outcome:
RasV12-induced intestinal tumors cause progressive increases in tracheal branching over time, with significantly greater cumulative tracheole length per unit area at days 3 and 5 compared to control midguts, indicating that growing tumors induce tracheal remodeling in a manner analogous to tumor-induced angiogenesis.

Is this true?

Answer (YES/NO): YES